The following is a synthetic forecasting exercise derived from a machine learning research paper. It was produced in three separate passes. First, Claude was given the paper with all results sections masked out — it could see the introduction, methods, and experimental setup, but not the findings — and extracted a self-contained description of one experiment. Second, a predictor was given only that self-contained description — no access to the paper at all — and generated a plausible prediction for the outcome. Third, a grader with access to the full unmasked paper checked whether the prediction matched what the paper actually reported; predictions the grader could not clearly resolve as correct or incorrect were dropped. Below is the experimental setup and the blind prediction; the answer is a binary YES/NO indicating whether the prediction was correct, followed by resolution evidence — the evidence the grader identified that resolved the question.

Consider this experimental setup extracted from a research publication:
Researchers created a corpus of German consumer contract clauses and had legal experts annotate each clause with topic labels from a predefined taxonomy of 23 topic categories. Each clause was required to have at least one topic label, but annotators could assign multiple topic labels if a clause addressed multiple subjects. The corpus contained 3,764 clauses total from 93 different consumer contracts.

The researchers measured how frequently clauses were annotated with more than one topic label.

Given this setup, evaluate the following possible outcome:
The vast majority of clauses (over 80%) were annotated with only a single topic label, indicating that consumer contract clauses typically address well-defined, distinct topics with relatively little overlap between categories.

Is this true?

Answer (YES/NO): YES